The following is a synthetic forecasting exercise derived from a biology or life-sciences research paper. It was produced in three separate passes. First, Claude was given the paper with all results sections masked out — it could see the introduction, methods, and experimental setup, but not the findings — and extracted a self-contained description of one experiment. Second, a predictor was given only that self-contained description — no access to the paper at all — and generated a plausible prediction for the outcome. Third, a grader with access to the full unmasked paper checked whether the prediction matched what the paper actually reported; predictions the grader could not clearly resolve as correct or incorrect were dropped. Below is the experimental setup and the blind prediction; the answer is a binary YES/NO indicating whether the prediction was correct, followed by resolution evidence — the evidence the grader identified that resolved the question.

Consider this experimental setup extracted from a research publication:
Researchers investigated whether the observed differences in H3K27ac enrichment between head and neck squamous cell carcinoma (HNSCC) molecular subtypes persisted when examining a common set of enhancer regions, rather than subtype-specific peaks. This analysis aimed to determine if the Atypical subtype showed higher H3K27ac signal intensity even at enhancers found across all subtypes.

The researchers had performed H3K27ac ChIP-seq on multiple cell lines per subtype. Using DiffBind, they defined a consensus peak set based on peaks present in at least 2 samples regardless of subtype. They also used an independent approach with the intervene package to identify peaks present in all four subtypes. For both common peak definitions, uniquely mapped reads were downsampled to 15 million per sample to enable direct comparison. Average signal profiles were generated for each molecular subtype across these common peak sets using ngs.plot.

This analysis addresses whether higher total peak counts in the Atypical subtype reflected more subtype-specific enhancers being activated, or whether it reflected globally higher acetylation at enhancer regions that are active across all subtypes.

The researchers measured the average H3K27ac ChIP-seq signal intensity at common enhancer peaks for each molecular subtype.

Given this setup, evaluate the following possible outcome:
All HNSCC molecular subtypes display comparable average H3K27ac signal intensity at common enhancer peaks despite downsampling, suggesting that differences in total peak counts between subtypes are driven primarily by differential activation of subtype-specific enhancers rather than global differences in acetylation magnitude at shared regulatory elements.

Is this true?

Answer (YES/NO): NO